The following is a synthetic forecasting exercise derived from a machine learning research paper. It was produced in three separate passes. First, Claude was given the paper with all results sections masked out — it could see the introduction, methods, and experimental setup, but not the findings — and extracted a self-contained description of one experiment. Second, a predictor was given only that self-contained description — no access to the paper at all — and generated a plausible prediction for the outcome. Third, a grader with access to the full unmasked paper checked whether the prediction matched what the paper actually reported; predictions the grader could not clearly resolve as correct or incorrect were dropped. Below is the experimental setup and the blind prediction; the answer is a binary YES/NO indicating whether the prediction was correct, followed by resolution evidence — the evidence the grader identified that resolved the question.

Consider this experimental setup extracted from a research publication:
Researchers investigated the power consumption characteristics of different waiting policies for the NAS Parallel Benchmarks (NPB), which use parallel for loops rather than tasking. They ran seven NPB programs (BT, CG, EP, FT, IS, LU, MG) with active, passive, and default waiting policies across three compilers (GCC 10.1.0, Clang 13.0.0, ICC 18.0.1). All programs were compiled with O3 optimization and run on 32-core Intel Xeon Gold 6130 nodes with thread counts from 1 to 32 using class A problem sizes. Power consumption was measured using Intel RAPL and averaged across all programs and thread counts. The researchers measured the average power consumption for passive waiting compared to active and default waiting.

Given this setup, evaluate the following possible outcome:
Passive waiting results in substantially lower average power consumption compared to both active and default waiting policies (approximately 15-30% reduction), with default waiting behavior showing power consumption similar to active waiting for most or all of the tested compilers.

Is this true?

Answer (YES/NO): YES